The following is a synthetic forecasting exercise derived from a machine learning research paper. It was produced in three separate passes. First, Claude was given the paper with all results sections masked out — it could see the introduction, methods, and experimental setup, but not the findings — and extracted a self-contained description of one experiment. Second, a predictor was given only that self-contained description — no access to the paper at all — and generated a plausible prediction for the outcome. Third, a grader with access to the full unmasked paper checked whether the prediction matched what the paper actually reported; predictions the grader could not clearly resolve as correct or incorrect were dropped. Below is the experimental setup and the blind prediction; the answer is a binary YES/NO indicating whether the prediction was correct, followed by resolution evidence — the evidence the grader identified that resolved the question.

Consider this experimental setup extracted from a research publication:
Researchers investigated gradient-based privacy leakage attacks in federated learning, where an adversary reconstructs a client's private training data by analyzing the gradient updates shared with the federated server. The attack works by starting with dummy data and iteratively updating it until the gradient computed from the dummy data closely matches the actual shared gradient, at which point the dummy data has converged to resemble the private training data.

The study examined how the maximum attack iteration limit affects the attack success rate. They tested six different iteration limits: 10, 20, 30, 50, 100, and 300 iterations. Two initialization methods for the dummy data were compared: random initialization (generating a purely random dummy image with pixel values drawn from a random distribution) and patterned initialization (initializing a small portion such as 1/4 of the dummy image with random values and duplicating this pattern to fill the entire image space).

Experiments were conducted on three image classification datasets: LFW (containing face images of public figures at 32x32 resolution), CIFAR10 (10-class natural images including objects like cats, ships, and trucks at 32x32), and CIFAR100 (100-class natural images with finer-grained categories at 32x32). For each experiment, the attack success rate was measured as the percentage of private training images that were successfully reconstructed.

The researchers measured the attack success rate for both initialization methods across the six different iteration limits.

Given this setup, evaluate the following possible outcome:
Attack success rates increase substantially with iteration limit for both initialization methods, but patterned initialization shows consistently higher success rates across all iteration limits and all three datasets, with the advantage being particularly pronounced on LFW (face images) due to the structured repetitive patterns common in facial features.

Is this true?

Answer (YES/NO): NO